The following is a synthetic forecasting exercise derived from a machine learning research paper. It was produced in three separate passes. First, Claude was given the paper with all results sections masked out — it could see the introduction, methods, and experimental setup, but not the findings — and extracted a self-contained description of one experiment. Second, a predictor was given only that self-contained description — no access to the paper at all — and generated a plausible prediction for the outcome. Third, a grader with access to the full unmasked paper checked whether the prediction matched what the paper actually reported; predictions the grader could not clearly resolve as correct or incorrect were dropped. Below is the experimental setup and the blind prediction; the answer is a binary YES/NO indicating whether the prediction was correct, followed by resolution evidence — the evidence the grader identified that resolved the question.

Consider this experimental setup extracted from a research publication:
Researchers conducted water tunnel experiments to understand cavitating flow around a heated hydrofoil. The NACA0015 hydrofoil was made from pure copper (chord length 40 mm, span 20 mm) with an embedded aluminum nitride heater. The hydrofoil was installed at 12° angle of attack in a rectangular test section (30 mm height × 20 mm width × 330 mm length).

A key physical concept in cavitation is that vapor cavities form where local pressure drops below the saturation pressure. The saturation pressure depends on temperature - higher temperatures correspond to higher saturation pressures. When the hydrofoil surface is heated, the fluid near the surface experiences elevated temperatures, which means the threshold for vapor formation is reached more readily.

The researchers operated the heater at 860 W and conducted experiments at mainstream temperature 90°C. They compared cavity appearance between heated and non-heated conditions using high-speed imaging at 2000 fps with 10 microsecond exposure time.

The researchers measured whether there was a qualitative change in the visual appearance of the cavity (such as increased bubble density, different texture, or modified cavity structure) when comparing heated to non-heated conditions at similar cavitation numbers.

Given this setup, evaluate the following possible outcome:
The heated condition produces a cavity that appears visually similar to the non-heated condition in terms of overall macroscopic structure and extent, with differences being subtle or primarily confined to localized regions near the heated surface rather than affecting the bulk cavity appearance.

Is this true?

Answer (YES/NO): NO